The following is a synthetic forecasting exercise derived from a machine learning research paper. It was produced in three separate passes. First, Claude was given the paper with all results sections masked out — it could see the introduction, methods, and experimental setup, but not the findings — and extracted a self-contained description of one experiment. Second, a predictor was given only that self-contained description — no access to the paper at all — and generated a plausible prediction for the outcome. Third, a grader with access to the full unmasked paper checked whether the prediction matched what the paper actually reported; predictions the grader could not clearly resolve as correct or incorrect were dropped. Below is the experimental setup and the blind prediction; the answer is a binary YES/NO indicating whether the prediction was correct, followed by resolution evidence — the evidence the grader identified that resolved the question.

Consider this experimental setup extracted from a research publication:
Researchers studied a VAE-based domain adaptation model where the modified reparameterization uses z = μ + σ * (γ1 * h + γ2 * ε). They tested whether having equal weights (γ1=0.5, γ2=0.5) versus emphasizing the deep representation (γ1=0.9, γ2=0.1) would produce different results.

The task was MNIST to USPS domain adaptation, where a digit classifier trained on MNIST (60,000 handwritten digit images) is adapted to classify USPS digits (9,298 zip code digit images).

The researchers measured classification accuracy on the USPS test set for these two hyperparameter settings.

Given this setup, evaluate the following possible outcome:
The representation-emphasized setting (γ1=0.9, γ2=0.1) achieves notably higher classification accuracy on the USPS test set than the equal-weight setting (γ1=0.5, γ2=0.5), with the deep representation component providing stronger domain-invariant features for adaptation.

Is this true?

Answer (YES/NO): YES